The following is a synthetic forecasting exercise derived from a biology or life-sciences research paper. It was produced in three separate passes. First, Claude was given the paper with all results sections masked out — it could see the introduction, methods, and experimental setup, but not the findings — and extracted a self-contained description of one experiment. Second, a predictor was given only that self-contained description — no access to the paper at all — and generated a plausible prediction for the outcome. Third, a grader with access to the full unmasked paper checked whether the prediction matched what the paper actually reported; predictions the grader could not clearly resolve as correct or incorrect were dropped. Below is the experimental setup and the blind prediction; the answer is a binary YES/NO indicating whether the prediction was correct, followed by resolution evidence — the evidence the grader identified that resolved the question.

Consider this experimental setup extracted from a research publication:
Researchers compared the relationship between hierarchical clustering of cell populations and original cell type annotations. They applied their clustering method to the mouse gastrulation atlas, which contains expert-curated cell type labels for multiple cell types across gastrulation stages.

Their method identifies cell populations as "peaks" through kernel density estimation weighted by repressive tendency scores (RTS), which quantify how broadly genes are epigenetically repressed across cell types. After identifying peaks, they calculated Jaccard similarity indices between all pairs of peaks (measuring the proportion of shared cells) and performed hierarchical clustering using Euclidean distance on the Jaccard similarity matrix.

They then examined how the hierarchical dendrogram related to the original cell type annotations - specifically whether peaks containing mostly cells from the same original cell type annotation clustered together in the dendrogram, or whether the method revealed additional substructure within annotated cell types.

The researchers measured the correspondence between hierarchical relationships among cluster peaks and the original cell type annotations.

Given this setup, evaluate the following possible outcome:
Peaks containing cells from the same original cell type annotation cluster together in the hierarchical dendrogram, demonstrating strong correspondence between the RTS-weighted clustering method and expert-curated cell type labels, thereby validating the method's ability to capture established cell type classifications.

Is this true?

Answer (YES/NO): NO